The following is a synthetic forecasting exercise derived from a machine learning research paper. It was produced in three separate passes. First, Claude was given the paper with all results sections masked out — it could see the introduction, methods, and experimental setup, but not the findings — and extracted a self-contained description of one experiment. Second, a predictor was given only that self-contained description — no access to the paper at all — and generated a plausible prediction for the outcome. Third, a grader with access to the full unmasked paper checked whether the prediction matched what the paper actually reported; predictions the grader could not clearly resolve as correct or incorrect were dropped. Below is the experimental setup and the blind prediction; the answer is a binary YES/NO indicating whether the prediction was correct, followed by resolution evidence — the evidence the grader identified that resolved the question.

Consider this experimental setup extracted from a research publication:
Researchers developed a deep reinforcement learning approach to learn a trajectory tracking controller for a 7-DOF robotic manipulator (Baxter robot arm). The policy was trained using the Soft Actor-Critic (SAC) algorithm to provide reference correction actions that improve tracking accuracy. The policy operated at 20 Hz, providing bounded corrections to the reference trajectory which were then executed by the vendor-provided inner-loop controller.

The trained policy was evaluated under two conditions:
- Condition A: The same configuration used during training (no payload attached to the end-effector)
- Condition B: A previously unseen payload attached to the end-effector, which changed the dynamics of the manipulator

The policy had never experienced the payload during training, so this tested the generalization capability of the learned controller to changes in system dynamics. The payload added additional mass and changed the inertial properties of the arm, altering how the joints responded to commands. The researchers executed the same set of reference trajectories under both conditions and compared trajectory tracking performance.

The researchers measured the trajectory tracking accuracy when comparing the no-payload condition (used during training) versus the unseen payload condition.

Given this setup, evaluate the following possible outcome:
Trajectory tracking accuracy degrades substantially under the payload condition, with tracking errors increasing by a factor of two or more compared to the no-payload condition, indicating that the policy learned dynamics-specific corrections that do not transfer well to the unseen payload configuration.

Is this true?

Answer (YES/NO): NO